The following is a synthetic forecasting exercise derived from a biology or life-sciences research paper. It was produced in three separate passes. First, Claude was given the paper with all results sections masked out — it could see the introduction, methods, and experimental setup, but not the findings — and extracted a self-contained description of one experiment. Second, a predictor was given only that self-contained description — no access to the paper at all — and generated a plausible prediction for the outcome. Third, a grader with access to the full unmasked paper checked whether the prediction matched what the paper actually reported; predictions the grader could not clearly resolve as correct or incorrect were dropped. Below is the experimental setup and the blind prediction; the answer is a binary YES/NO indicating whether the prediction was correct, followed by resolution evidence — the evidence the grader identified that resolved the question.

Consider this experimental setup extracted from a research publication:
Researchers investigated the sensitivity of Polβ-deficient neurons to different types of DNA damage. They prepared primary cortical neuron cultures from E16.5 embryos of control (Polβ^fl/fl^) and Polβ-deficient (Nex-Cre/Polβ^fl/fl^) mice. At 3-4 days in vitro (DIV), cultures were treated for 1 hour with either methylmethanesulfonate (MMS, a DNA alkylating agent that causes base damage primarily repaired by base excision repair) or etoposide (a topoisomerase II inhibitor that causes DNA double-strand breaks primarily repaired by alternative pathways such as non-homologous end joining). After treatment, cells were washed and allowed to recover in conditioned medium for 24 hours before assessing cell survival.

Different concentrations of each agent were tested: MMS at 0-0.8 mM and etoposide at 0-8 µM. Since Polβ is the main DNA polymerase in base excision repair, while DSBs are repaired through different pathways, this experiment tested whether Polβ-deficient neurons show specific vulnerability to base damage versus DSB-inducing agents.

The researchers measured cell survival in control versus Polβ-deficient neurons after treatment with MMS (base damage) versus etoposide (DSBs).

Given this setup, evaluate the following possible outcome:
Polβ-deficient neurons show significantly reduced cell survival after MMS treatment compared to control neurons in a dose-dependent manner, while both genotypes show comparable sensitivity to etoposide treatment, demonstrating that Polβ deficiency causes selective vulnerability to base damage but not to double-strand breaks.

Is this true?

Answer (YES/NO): YES